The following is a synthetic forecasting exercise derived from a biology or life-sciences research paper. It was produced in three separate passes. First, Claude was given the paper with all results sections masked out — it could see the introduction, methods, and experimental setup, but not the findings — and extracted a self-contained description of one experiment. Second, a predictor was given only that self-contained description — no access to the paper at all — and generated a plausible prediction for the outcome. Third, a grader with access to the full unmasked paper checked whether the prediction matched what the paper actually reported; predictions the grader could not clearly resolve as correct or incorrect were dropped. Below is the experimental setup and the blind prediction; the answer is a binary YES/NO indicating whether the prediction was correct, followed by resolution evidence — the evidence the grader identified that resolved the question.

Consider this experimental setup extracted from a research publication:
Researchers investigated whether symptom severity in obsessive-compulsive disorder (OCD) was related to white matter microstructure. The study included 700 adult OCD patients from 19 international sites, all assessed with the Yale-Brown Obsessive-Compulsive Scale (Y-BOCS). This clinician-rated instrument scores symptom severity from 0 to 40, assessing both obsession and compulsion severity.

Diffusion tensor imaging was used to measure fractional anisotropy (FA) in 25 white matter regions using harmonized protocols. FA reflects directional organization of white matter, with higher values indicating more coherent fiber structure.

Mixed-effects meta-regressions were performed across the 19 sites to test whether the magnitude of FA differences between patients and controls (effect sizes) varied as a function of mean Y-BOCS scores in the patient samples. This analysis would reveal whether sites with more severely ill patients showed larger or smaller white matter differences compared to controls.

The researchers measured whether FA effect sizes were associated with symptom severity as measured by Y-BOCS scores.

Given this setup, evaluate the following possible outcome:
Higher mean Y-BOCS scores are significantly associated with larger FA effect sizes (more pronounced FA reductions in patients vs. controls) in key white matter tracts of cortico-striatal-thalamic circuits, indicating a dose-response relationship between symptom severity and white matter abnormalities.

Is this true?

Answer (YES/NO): NO